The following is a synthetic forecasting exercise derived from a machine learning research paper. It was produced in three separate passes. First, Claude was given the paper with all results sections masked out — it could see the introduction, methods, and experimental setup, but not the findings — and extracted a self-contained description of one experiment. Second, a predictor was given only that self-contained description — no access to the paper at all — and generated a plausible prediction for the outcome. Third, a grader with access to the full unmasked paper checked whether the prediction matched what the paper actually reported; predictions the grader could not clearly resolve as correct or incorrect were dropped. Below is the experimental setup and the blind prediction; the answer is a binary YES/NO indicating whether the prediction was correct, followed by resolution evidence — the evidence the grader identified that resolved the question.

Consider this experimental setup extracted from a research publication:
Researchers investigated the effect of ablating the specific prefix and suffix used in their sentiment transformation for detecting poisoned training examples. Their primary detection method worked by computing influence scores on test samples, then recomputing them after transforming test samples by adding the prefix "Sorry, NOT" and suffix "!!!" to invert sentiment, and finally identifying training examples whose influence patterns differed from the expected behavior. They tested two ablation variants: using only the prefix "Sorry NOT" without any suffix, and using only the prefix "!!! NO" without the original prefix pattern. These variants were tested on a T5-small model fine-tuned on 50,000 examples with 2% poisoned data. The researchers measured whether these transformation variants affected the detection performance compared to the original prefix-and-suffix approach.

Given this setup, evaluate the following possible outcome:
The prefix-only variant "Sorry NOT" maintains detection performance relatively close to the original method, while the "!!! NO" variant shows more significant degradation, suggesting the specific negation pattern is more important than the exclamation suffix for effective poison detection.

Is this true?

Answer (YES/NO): NO